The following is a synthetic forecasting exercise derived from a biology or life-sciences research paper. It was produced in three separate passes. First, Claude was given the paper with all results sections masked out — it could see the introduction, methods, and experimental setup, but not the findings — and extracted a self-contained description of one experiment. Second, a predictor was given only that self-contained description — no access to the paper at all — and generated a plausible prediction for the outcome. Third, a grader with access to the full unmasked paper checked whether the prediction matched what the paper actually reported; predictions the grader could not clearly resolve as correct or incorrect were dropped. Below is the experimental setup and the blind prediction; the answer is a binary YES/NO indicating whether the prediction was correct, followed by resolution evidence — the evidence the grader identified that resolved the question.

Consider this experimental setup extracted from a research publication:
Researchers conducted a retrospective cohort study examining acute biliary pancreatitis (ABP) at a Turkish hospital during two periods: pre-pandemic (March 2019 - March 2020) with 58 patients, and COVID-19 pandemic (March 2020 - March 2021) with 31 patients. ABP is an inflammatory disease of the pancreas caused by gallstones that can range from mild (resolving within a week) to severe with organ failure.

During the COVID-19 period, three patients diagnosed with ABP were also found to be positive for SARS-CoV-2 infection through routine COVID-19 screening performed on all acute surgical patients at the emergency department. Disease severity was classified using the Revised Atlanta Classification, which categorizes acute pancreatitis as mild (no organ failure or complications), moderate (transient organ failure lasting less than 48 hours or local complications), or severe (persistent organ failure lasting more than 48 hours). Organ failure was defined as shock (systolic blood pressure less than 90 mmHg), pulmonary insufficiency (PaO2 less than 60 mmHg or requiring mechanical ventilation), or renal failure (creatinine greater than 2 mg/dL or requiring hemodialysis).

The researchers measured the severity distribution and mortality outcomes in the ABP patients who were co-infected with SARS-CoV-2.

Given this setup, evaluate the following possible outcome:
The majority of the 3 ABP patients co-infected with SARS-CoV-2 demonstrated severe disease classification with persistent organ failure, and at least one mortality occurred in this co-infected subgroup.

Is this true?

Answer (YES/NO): YES